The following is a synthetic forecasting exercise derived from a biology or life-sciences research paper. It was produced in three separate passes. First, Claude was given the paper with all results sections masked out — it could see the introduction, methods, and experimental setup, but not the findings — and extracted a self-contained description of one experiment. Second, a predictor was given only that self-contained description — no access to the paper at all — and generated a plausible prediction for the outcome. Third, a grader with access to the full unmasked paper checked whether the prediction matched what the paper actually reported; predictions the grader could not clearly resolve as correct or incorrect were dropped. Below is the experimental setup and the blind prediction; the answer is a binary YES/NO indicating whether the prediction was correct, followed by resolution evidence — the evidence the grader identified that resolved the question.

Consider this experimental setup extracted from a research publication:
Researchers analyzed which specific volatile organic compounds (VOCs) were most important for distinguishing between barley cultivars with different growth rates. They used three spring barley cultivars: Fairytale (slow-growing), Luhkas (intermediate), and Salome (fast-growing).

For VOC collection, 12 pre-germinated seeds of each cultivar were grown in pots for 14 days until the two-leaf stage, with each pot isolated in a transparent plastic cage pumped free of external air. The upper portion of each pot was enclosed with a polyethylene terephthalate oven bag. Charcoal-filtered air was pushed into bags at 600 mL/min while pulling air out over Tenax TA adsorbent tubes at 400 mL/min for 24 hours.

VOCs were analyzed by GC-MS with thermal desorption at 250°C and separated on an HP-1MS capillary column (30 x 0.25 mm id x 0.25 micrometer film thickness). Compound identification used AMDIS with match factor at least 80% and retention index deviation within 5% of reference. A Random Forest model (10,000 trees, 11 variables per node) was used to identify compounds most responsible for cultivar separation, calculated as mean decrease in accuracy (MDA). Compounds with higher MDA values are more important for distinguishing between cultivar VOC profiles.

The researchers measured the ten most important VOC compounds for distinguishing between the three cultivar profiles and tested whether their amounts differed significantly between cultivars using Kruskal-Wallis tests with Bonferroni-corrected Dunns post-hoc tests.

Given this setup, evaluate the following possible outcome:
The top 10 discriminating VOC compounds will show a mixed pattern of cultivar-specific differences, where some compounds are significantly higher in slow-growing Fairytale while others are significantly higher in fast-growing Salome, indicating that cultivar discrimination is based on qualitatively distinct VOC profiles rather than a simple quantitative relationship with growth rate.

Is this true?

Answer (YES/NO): YES